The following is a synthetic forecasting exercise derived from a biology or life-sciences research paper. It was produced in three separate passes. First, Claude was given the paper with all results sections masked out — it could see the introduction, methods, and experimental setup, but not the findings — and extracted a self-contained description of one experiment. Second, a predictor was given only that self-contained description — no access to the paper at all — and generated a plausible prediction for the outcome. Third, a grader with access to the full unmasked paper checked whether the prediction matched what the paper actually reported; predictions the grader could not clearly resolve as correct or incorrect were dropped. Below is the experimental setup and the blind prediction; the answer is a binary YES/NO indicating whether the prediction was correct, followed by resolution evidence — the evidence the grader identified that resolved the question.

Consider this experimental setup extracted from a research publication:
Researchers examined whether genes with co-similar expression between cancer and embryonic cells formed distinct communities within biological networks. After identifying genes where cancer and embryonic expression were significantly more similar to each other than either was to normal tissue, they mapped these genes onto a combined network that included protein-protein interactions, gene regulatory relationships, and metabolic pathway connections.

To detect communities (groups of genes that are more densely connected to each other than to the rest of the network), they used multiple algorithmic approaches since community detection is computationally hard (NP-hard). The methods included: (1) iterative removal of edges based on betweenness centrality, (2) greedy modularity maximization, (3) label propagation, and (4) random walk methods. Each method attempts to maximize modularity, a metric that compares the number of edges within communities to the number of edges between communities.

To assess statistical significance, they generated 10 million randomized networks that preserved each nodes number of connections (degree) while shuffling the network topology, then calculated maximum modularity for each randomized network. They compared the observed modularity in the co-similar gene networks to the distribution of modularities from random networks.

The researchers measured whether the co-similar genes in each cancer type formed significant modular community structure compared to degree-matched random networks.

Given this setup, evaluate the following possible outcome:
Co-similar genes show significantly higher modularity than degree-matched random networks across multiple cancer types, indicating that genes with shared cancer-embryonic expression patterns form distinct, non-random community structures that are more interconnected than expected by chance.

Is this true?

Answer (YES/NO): YES